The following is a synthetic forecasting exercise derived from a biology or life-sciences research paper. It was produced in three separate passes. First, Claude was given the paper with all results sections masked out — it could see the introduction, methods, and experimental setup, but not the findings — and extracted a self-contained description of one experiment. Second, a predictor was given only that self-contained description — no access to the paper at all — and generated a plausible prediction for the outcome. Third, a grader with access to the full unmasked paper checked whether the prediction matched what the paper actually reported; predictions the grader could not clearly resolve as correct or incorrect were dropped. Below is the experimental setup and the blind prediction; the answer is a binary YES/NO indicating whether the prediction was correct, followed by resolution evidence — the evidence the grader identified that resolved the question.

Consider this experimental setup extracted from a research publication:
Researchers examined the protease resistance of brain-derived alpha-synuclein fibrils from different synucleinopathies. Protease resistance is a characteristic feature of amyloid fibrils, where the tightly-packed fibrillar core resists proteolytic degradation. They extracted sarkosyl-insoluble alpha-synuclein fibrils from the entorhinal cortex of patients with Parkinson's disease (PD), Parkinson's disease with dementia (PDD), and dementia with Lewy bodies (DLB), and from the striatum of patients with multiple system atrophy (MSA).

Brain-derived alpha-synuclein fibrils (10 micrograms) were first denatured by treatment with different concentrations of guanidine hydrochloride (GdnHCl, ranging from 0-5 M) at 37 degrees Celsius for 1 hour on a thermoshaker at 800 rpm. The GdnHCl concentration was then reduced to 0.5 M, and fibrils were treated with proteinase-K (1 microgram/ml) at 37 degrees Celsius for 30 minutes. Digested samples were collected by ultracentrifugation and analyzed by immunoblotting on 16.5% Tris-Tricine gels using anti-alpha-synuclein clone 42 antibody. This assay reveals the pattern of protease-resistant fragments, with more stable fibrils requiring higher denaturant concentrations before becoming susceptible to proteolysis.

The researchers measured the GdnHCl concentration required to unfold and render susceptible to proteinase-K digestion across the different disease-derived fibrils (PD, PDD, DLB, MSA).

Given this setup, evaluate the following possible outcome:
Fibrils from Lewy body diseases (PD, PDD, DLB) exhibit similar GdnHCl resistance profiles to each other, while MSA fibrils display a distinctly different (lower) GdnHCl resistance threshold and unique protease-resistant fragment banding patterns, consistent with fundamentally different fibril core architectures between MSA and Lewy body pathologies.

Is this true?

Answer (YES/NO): NO